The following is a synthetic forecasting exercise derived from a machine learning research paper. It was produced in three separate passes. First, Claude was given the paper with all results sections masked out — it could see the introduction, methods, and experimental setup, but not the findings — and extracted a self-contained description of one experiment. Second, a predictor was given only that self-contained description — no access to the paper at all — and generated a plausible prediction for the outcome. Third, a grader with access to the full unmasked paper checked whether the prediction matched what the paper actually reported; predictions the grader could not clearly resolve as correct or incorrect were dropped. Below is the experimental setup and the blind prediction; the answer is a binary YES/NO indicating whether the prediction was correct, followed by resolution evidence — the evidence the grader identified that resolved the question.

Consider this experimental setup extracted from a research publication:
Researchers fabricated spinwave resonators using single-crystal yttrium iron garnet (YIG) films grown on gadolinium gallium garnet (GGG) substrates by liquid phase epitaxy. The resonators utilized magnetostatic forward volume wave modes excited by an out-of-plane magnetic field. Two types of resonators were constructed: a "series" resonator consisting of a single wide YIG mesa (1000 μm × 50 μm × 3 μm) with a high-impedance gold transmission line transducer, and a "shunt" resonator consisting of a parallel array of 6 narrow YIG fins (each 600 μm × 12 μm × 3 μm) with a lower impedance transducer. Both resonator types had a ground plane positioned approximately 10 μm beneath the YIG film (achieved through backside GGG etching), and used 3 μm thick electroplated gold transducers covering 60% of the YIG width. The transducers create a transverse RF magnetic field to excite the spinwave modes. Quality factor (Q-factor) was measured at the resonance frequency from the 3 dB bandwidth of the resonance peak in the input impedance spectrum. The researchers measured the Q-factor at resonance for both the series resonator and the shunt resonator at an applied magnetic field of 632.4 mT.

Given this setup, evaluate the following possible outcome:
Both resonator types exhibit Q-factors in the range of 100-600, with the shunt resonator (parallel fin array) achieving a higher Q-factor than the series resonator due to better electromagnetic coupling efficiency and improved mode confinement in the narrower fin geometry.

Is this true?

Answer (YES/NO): NO